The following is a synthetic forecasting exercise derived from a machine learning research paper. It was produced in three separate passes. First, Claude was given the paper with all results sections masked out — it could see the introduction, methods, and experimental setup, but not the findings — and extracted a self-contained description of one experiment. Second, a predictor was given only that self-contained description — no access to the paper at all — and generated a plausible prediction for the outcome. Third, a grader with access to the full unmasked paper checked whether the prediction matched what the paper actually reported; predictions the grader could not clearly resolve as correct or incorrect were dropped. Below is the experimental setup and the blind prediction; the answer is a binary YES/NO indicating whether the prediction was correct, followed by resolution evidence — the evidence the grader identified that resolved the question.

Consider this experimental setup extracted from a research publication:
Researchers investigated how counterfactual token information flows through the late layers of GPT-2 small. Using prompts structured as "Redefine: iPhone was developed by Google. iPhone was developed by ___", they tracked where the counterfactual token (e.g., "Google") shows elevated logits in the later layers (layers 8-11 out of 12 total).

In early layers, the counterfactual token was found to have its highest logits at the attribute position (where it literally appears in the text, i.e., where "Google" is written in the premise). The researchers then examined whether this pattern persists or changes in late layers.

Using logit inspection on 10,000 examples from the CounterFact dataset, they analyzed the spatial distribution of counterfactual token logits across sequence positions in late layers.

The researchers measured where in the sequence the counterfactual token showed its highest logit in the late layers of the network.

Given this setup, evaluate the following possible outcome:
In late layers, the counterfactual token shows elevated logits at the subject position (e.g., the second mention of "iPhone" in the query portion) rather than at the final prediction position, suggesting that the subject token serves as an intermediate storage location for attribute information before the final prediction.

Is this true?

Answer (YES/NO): NO